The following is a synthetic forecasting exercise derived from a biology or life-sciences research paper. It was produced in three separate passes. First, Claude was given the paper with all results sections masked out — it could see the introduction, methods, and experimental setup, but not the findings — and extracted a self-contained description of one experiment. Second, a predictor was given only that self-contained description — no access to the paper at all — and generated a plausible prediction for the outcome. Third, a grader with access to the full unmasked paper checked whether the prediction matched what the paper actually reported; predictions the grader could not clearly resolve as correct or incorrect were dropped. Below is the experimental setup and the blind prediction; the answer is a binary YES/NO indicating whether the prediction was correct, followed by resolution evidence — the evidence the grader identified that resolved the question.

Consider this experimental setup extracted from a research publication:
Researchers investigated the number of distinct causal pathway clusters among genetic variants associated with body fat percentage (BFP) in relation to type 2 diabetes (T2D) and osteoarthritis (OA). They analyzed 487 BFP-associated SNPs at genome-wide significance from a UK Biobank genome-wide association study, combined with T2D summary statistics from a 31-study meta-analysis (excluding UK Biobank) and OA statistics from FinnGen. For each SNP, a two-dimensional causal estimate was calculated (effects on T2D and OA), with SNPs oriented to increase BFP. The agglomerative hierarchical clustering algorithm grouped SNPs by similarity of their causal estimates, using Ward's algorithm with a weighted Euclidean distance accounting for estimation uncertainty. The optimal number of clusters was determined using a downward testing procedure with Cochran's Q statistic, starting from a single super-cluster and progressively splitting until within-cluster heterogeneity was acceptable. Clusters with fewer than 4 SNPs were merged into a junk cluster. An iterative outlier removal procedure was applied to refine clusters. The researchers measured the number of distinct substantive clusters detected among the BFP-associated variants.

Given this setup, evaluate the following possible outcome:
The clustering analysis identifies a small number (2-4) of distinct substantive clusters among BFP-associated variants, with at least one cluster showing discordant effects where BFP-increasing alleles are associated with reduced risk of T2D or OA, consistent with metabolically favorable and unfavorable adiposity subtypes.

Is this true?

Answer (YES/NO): YES